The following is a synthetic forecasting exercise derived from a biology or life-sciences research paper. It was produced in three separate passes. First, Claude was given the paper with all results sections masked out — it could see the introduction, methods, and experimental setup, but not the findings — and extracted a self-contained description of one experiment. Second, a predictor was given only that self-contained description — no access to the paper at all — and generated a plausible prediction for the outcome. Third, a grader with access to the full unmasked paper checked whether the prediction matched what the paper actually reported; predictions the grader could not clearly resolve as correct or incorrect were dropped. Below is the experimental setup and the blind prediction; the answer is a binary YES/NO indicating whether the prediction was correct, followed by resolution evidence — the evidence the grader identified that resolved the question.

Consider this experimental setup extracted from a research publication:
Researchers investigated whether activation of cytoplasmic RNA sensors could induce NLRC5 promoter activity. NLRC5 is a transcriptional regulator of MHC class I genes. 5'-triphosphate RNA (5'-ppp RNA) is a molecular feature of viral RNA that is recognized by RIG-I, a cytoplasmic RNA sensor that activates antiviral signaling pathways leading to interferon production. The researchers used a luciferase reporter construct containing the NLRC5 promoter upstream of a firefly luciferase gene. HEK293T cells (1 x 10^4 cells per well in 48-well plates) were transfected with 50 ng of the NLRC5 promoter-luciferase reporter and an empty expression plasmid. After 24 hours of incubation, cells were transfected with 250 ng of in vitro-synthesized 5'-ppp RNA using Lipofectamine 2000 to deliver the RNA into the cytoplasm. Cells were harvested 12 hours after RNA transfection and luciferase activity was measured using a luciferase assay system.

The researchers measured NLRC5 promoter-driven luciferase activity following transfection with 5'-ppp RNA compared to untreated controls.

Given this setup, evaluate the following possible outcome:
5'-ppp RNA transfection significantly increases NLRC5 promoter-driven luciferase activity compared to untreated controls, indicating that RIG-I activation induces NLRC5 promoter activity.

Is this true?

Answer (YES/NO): YES